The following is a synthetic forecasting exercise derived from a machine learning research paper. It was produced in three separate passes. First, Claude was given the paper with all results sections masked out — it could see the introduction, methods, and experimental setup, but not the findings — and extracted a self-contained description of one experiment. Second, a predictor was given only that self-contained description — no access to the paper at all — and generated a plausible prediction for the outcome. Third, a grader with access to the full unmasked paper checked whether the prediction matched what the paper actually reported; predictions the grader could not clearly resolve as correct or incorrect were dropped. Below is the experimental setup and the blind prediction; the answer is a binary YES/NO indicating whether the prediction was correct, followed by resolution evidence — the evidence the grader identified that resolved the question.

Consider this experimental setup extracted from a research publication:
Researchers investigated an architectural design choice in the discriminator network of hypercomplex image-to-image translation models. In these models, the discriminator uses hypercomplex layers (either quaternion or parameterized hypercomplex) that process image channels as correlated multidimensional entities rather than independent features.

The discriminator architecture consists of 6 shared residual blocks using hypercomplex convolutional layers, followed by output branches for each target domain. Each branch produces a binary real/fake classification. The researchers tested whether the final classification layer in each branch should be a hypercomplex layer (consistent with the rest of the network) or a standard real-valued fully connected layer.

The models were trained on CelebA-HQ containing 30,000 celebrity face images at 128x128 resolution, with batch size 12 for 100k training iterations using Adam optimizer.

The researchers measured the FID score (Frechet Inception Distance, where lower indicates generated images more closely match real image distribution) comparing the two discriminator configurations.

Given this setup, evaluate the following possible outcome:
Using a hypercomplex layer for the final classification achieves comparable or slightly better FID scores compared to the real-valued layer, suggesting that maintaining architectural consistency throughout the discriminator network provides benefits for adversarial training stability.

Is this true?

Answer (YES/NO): NO